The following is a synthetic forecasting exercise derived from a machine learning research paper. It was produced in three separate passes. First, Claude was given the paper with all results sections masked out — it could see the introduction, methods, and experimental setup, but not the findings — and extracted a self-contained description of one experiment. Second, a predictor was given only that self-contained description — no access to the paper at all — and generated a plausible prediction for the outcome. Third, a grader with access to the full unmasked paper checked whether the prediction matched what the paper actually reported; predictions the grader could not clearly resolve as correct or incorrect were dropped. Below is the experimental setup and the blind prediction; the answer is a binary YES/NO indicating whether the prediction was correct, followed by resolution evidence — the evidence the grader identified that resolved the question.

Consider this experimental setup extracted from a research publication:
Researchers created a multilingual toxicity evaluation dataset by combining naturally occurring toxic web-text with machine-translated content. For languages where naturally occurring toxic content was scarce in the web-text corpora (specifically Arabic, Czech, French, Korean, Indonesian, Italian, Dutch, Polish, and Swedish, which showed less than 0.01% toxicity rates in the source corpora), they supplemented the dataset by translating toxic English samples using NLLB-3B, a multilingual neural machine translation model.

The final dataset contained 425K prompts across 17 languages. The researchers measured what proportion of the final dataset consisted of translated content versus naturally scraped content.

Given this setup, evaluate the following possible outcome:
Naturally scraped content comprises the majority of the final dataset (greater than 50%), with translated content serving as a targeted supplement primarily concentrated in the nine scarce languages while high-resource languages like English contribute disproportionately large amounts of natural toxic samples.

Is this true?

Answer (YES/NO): YES